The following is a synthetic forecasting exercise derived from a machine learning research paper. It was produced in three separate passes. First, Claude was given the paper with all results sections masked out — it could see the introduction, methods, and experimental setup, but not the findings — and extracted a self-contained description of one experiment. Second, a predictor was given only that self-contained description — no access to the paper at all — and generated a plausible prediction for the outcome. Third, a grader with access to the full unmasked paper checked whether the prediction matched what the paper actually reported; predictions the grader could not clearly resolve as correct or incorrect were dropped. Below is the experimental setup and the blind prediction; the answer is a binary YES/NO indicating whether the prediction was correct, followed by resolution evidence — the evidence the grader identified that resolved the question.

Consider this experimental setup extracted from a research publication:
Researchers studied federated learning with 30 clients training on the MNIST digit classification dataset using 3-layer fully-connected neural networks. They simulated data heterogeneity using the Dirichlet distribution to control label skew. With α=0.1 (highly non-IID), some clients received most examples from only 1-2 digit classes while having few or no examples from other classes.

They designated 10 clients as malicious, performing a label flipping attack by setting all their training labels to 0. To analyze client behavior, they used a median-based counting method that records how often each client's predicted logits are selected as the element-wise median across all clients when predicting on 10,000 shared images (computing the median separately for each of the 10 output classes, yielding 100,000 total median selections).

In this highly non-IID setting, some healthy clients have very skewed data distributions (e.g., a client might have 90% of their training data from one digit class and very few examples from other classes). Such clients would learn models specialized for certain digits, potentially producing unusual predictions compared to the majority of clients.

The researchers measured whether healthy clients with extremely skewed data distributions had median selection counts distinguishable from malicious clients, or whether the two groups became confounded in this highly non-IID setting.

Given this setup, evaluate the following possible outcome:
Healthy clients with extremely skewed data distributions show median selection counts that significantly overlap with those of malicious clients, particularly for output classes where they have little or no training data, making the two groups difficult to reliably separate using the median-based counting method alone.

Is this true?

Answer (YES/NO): NO